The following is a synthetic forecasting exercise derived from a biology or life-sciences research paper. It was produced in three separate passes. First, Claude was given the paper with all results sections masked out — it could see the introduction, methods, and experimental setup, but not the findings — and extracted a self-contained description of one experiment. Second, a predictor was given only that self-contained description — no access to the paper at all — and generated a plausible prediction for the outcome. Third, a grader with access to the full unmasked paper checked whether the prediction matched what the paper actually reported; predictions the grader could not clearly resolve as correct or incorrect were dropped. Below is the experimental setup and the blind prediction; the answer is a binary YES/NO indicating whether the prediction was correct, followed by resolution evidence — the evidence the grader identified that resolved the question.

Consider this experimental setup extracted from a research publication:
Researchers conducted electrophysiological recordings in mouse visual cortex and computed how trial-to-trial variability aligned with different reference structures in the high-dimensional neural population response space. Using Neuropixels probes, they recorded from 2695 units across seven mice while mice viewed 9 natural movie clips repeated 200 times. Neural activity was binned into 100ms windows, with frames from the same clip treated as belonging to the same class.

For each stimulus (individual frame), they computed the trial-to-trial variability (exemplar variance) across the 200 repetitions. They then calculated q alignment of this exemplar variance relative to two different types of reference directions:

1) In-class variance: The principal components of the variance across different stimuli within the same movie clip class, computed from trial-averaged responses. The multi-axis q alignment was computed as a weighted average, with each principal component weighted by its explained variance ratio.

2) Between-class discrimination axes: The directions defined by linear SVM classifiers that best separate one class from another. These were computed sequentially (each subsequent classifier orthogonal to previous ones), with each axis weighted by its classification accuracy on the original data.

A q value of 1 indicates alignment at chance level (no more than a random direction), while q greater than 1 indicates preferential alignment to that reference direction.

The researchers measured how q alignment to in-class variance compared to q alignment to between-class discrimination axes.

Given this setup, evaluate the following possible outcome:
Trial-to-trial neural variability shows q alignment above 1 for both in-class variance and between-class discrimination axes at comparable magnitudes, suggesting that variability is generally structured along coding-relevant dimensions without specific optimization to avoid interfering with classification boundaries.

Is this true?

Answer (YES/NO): NO